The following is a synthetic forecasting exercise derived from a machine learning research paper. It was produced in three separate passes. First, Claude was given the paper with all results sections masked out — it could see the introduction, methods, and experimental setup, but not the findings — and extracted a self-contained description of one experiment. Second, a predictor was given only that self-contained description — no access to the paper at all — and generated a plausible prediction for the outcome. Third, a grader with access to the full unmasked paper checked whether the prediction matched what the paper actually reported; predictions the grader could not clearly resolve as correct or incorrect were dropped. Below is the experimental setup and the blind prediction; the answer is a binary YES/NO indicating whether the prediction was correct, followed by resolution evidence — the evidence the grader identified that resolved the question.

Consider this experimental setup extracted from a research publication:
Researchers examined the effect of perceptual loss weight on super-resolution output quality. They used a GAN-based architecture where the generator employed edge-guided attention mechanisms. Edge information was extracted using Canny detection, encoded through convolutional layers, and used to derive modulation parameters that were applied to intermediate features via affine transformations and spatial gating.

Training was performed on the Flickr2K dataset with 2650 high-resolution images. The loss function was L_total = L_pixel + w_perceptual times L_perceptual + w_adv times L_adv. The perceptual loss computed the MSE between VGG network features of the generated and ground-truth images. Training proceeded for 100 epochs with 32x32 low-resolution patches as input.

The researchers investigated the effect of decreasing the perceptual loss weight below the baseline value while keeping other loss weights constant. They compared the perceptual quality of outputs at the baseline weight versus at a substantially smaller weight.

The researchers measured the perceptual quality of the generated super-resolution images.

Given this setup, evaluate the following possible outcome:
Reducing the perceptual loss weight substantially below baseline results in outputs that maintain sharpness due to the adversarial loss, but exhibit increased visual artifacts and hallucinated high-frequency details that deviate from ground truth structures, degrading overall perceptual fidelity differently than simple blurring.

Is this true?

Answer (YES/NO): NO